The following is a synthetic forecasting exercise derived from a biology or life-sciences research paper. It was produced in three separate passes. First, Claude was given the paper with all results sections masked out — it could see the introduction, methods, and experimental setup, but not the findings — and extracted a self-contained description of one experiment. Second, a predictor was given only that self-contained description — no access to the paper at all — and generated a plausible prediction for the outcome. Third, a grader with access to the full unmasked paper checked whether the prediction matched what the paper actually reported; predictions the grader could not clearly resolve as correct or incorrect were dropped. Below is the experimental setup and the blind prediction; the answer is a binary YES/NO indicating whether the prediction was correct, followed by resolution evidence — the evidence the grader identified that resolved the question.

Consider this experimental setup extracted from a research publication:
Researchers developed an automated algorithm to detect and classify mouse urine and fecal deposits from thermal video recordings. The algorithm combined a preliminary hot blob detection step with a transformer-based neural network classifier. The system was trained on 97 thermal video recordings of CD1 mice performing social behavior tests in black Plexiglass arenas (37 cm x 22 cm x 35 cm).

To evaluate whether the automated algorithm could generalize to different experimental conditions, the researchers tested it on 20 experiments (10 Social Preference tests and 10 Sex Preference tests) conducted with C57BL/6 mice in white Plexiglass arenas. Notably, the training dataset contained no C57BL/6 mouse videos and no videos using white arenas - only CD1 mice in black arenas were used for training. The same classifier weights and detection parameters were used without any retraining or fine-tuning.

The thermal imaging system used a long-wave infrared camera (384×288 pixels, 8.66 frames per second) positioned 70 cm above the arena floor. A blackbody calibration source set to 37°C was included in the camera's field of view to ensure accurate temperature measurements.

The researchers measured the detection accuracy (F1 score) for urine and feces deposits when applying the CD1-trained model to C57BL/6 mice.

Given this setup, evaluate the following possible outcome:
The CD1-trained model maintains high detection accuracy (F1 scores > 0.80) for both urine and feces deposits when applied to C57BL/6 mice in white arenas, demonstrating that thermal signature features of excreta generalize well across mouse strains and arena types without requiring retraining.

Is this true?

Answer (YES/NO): YES